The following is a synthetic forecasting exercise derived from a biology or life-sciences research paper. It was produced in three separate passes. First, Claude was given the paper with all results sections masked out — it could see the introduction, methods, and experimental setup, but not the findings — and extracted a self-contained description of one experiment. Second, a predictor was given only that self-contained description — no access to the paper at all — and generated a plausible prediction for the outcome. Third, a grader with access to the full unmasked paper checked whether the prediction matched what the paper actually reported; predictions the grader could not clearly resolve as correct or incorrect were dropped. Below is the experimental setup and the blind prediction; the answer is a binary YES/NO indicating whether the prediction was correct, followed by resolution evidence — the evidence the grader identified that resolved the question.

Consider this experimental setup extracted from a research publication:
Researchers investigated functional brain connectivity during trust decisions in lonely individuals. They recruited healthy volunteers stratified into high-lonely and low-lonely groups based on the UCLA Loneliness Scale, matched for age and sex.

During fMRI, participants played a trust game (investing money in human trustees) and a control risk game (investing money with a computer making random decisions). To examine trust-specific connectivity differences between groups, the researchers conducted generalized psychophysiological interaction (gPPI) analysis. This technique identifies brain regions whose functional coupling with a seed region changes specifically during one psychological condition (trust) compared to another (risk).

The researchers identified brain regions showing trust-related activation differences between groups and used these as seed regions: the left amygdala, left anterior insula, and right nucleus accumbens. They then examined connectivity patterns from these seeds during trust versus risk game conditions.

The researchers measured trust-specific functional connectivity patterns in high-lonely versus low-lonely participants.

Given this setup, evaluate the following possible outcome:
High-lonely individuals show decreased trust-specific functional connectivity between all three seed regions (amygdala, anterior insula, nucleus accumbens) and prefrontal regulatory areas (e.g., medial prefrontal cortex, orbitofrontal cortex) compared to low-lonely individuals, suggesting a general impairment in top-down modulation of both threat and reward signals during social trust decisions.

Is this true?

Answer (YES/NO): NO